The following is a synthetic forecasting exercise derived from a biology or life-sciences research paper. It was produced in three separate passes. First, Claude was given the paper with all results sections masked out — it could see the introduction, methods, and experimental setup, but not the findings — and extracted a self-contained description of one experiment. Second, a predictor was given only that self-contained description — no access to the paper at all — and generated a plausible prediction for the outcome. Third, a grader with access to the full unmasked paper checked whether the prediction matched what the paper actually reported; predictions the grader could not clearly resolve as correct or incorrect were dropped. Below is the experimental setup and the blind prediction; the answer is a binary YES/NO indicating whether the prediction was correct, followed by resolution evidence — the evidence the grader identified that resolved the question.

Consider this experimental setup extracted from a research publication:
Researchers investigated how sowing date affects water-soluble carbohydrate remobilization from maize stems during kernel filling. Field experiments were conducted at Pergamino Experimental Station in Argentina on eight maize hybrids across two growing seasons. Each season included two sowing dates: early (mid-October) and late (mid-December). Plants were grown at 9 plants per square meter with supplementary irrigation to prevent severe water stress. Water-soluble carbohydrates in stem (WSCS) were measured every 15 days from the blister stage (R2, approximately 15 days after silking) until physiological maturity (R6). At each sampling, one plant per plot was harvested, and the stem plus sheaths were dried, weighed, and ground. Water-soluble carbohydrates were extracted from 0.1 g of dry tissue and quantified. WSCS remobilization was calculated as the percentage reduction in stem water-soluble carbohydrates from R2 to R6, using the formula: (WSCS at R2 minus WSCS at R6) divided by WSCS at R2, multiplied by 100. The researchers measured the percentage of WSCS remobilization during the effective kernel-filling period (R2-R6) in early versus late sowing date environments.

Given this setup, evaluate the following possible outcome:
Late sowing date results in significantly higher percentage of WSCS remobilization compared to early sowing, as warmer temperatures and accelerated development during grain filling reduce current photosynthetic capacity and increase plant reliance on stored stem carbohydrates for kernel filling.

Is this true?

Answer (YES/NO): NO